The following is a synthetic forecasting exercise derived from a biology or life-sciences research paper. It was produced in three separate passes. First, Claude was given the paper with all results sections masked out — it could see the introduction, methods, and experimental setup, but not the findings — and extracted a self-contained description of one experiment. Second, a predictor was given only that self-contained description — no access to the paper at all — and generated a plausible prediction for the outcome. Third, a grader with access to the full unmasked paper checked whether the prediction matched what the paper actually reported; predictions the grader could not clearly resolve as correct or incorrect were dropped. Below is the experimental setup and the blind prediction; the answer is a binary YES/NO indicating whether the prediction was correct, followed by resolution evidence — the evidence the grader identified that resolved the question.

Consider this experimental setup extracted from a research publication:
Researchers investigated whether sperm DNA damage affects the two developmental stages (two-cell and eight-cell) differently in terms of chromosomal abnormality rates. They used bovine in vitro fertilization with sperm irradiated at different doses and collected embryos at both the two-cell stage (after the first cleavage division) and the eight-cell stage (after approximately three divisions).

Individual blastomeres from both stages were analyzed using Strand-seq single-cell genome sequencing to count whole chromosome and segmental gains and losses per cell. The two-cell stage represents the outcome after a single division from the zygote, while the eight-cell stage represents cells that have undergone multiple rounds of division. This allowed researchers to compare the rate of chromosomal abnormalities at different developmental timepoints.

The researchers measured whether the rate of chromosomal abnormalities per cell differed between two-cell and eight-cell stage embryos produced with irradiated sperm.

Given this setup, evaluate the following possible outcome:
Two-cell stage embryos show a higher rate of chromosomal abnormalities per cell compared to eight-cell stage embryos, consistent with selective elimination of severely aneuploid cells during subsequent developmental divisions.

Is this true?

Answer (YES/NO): NO